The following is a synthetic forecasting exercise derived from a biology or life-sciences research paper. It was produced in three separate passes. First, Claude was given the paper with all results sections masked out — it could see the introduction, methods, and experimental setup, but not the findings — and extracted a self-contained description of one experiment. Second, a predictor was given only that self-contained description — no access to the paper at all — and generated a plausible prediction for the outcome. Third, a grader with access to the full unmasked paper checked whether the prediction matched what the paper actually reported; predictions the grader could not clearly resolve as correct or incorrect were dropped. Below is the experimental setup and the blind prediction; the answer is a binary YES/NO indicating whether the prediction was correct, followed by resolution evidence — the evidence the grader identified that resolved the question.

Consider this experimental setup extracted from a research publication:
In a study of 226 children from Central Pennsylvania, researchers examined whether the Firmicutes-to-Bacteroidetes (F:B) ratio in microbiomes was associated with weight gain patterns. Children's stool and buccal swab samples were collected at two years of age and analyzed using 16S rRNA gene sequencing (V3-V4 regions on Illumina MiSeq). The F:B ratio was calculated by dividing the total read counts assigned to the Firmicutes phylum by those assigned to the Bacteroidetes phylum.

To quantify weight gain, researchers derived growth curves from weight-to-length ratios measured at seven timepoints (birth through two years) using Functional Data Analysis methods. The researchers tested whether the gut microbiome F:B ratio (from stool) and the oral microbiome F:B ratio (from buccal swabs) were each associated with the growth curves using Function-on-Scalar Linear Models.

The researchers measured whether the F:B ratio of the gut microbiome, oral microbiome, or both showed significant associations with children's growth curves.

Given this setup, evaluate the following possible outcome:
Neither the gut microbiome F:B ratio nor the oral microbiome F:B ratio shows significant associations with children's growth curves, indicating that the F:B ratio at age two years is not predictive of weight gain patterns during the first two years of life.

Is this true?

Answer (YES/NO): NO